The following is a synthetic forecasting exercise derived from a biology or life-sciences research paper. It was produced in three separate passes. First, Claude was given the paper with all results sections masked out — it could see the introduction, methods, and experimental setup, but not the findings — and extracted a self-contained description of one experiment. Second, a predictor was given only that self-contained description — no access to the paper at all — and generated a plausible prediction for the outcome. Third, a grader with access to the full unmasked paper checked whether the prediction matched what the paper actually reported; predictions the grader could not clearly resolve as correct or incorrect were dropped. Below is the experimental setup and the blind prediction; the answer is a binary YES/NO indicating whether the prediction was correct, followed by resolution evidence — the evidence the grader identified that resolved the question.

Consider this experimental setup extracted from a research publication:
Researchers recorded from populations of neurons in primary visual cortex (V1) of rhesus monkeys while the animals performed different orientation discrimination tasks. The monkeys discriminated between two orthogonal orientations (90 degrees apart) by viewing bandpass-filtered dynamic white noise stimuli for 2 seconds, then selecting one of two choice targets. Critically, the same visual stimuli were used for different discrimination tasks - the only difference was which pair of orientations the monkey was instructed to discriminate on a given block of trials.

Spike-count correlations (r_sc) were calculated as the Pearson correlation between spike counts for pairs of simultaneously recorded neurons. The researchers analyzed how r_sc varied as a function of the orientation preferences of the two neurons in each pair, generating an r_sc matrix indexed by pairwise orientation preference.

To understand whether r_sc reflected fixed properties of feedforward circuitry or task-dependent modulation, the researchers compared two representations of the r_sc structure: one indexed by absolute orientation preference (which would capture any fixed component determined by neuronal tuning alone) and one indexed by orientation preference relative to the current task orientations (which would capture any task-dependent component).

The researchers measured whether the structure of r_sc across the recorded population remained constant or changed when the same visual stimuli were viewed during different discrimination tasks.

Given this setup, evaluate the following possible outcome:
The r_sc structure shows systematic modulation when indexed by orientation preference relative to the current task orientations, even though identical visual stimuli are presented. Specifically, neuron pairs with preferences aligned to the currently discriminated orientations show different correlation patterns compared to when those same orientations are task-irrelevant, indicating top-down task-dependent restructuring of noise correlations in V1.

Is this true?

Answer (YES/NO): YES